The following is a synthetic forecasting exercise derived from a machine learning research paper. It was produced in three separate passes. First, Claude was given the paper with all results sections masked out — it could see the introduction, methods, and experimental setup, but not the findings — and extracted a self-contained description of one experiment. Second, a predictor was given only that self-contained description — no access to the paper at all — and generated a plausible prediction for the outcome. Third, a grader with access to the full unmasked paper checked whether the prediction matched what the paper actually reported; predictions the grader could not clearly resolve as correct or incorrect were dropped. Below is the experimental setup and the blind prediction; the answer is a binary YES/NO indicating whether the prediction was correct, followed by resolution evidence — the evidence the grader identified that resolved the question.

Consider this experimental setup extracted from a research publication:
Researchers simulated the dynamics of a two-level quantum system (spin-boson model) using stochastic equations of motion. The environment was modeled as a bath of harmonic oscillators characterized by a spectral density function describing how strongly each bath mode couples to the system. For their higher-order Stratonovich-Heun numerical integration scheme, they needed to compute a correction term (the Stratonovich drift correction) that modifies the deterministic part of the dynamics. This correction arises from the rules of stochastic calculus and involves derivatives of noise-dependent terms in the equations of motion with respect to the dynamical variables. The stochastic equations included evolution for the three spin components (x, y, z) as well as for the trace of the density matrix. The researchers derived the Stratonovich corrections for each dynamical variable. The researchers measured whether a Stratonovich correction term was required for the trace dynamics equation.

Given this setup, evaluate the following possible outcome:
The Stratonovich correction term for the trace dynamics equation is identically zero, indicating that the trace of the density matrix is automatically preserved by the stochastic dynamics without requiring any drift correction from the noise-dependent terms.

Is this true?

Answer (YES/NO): NO